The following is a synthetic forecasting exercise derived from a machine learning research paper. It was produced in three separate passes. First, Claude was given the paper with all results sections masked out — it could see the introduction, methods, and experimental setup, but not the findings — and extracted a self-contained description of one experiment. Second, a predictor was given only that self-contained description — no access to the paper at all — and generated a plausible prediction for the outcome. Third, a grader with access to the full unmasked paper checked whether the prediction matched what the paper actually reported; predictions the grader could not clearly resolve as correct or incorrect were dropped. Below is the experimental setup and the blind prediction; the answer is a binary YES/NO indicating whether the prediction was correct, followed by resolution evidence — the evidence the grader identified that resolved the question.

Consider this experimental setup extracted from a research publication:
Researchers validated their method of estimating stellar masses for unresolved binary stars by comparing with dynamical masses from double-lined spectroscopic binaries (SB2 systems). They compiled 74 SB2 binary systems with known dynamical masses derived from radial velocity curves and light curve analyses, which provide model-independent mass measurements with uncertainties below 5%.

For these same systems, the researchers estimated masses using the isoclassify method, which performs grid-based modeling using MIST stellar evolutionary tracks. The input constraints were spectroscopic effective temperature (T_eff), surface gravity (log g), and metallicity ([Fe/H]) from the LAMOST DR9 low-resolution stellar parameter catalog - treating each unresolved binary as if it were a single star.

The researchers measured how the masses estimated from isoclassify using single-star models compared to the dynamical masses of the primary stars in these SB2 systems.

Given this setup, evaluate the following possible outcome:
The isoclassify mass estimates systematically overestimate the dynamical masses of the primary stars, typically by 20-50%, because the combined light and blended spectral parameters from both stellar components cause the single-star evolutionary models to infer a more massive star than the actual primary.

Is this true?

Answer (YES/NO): NO